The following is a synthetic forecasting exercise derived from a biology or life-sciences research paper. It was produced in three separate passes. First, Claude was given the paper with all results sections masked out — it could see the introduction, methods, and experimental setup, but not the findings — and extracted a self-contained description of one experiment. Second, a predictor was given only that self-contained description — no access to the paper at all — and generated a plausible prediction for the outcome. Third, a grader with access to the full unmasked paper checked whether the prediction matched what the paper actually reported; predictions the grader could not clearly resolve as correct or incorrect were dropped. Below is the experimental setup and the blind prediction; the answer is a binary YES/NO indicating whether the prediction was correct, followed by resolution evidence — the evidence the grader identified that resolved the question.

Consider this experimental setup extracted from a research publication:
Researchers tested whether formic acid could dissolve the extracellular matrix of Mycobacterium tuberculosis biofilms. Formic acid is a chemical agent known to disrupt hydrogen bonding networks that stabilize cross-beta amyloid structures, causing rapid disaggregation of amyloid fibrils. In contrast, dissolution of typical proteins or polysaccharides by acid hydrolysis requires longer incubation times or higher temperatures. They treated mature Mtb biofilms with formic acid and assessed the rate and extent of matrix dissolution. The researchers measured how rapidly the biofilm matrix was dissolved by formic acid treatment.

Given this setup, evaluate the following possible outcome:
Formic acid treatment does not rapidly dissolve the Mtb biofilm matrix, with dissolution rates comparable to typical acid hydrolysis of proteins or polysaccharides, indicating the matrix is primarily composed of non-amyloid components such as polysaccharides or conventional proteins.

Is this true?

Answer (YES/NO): NO